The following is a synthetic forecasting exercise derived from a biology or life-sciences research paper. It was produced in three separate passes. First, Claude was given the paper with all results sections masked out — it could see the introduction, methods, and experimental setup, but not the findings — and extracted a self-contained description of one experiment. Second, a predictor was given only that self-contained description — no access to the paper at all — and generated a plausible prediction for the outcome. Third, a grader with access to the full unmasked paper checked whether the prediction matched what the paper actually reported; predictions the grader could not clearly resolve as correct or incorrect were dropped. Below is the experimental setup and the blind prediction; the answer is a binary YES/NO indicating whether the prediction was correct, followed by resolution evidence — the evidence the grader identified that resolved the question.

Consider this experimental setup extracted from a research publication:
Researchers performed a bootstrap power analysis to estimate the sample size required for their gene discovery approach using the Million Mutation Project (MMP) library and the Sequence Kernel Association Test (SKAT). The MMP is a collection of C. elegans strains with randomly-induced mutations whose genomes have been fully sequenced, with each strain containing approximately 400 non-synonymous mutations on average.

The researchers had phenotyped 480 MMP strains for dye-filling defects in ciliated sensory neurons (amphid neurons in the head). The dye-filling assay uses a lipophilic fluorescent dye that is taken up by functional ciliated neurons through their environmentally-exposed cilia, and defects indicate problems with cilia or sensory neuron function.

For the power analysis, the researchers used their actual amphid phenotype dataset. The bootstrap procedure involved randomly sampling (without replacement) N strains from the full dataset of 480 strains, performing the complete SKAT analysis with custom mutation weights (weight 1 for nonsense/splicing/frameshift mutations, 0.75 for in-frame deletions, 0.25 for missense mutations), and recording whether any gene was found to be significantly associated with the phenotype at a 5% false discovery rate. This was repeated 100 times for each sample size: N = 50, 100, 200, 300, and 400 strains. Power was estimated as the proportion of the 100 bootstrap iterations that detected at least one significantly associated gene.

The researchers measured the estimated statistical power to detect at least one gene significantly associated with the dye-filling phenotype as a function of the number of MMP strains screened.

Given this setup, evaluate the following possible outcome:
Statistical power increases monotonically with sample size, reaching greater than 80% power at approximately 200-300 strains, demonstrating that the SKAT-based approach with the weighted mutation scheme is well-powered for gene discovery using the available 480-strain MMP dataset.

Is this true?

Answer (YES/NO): NO